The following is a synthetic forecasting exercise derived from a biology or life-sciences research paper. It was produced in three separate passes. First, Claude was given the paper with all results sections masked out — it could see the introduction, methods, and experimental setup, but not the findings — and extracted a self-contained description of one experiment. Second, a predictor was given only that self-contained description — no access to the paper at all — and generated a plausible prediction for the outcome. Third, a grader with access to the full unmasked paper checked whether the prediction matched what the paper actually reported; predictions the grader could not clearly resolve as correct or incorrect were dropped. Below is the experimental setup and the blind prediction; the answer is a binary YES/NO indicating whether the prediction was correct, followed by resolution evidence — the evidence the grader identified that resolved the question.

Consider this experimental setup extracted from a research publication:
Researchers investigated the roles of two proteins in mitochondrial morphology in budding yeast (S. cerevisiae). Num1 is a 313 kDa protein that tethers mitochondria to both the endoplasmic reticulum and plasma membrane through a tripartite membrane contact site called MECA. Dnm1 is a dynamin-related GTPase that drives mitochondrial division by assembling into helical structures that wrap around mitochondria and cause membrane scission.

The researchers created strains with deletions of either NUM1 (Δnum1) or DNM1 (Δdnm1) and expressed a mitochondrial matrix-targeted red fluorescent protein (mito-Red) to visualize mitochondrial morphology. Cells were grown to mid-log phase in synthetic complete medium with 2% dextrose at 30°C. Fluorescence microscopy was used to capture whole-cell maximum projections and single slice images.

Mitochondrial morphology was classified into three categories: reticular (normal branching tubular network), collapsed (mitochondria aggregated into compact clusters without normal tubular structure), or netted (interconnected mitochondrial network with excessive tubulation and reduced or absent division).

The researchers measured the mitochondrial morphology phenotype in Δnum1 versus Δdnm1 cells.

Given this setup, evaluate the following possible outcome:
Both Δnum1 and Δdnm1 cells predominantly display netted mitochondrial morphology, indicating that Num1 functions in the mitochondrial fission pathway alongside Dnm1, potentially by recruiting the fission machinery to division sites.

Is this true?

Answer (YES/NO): NO